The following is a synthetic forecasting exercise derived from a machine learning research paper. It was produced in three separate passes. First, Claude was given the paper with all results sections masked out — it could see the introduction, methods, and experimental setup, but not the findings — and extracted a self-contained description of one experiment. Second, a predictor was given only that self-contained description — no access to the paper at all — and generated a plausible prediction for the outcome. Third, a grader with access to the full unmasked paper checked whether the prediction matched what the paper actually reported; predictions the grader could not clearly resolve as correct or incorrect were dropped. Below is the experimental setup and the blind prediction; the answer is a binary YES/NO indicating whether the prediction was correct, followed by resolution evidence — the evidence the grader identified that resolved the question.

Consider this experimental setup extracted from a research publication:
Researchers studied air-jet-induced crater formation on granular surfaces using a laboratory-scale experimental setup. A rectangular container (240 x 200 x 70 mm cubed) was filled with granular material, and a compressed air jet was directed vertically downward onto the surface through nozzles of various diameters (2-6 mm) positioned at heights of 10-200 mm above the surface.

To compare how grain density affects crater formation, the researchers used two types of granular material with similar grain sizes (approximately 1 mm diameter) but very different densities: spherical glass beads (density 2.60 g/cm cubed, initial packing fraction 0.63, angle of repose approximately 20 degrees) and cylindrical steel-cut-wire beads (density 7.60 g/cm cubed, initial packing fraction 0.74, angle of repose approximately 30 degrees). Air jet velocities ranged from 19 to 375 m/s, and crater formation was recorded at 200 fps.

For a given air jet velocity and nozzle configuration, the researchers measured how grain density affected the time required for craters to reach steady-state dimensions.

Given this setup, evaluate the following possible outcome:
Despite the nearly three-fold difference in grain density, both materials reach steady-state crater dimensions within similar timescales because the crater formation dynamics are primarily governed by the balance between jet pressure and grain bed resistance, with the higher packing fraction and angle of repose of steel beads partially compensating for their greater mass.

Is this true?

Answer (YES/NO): NO